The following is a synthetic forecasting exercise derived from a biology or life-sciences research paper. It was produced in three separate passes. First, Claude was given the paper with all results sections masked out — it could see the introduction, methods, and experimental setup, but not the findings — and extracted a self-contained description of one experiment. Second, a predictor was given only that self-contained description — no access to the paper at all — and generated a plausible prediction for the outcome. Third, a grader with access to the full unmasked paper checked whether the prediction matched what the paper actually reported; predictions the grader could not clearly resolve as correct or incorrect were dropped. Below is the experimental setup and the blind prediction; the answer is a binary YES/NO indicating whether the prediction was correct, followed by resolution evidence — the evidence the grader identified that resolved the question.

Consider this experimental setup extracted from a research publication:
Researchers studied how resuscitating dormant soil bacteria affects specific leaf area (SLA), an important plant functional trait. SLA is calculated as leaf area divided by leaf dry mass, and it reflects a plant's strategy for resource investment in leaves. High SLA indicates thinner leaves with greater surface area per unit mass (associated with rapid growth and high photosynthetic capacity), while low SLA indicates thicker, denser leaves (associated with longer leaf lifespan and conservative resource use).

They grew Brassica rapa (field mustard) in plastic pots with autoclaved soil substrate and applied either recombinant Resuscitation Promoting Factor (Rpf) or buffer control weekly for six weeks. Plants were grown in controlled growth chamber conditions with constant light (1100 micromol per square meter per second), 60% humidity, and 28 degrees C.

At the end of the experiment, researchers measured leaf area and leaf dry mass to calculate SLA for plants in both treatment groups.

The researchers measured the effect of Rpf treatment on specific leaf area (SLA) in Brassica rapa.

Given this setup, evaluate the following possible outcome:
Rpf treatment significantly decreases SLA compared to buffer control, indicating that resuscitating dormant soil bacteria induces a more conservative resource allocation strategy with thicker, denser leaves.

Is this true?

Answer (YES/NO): NO